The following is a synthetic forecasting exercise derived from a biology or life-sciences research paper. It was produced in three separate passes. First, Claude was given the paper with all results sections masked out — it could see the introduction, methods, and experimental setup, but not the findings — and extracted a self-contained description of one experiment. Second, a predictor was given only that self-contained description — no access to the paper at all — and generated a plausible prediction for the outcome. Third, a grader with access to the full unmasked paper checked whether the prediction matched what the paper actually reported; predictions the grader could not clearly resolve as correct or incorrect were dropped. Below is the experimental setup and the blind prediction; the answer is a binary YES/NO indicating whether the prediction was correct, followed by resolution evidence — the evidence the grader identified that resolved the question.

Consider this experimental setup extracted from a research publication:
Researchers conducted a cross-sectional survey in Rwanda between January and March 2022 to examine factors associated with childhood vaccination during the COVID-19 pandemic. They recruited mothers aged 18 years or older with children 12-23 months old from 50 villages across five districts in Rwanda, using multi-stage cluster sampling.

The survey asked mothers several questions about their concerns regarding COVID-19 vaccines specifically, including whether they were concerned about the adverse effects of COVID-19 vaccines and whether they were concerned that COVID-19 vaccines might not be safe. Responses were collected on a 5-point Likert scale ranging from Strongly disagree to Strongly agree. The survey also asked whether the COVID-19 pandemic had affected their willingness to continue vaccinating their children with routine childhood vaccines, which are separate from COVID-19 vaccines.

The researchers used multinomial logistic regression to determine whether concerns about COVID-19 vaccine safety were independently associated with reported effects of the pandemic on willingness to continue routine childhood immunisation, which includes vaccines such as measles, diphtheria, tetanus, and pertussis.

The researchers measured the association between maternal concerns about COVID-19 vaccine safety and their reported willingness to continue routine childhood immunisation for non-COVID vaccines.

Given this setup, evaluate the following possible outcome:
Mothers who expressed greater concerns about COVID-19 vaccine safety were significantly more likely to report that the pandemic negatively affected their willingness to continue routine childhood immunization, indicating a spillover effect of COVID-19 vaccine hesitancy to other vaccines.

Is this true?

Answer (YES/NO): NO